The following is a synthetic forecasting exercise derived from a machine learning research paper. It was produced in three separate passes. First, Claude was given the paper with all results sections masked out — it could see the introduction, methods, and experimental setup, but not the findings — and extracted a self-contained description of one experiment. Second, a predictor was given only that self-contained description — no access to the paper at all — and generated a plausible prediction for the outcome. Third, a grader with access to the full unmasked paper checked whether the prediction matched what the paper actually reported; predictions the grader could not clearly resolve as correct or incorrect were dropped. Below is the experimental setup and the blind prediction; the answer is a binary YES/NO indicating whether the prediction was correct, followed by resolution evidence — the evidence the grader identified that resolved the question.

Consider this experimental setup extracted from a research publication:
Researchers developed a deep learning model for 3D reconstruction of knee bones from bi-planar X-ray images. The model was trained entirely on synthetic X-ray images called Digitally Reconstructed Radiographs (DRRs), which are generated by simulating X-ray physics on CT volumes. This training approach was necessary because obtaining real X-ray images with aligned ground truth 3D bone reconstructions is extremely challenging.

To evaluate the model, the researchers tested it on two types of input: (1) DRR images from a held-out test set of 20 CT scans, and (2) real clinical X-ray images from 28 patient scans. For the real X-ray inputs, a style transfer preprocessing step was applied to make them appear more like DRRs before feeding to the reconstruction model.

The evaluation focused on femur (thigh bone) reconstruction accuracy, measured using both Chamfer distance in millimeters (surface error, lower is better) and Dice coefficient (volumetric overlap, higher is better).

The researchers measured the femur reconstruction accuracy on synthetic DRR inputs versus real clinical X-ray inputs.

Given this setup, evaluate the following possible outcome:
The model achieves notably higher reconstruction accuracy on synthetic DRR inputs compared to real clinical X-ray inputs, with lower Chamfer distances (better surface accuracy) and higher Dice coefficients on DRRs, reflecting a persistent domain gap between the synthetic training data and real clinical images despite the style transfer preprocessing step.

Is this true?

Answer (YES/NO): NO